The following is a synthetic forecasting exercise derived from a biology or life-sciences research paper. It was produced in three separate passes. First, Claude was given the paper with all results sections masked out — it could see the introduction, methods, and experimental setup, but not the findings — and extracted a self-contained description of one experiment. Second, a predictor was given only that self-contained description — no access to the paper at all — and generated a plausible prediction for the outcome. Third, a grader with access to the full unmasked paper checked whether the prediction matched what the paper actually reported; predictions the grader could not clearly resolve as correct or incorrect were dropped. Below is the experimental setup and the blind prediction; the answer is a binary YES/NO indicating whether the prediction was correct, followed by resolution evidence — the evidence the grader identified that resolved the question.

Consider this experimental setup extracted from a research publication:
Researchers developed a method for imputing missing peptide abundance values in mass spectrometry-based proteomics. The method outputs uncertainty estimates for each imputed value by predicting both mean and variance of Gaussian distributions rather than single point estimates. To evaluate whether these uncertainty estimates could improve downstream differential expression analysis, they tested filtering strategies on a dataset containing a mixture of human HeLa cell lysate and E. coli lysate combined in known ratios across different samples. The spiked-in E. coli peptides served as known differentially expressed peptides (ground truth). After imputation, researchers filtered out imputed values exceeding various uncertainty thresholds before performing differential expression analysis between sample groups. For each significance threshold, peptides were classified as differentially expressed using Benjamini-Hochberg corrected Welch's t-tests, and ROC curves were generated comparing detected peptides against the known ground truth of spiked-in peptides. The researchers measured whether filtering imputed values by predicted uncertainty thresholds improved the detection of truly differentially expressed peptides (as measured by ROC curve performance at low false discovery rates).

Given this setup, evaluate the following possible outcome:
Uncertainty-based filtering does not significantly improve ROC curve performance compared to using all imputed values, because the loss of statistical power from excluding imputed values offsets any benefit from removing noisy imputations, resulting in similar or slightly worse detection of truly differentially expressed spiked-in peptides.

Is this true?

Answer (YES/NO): NO